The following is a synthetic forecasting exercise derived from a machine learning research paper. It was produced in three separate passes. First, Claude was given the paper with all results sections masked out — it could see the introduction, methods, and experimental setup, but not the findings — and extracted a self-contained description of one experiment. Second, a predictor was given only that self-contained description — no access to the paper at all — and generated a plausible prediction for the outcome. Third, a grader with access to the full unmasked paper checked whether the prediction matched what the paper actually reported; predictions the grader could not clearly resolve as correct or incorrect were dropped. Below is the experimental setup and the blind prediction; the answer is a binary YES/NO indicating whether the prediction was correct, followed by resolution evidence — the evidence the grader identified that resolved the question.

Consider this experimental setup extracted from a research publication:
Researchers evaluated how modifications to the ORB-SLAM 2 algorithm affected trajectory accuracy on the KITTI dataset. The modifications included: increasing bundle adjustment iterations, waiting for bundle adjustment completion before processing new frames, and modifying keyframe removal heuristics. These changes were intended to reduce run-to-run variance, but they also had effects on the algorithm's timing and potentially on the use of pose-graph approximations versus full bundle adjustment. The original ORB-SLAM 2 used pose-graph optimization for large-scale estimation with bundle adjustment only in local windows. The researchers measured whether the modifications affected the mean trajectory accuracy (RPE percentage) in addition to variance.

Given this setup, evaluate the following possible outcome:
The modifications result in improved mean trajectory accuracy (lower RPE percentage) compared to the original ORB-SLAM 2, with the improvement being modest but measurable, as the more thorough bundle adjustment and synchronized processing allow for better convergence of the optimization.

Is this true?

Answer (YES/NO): YES